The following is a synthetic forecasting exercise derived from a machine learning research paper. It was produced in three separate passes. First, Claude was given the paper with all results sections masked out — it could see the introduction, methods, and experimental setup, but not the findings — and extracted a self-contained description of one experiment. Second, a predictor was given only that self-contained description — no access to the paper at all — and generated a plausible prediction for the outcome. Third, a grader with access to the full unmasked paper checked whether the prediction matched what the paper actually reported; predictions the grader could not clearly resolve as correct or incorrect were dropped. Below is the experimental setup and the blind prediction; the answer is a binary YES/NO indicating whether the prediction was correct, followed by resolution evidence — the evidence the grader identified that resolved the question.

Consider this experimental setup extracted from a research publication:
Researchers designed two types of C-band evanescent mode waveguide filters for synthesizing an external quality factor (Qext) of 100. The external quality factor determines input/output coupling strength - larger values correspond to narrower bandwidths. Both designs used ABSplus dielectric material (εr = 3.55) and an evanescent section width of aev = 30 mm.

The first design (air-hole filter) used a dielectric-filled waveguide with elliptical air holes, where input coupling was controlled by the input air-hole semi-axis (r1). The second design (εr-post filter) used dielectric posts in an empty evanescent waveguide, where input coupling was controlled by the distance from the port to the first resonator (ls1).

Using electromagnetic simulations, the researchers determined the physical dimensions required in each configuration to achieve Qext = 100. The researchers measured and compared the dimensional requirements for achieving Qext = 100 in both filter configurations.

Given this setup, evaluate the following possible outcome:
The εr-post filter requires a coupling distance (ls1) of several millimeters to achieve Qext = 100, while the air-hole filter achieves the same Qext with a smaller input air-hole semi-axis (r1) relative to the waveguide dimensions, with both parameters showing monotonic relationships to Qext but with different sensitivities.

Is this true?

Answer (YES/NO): NO